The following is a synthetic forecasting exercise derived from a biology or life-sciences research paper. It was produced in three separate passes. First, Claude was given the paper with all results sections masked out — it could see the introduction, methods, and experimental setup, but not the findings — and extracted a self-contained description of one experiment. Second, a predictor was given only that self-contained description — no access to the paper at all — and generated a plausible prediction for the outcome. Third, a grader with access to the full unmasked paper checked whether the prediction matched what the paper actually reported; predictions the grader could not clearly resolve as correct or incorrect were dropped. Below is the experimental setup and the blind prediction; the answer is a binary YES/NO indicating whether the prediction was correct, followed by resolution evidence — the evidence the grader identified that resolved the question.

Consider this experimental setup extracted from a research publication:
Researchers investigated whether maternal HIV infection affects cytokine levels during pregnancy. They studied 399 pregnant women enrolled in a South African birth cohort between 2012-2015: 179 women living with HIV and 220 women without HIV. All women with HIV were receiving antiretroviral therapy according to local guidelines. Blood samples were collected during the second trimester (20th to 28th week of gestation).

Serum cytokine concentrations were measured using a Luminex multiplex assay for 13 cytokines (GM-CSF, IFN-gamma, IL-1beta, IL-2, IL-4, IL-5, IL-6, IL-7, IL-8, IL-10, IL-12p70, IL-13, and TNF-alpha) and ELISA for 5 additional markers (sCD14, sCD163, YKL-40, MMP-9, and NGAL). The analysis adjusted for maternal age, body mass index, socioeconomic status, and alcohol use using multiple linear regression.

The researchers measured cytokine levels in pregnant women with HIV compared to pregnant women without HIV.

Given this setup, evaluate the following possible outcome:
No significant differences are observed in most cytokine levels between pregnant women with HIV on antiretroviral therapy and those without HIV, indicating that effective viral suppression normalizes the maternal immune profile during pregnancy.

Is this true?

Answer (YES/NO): NO